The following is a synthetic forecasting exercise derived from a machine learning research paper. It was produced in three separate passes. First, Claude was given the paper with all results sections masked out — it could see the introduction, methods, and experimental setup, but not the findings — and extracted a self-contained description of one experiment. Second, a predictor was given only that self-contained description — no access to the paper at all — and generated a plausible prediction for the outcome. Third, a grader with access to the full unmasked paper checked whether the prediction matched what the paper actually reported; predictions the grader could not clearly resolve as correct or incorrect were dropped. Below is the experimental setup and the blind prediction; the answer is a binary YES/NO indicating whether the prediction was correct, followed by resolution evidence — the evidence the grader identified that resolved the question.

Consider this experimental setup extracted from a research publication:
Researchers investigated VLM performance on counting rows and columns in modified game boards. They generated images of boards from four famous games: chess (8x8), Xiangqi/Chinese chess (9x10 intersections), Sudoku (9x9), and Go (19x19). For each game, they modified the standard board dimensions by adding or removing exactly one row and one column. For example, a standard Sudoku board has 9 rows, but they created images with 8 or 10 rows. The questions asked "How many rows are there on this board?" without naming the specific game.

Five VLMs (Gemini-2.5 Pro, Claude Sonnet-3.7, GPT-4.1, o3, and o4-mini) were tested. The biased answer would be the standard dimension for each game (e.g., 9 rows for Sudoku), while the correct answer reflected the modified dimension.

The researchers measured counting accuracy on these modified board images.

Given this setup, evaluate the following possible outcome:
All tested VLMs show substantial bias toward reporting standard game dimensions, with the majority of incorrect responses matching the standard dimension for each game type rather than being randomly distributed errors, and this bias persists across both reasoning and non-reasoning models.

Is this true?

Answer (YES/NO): YES